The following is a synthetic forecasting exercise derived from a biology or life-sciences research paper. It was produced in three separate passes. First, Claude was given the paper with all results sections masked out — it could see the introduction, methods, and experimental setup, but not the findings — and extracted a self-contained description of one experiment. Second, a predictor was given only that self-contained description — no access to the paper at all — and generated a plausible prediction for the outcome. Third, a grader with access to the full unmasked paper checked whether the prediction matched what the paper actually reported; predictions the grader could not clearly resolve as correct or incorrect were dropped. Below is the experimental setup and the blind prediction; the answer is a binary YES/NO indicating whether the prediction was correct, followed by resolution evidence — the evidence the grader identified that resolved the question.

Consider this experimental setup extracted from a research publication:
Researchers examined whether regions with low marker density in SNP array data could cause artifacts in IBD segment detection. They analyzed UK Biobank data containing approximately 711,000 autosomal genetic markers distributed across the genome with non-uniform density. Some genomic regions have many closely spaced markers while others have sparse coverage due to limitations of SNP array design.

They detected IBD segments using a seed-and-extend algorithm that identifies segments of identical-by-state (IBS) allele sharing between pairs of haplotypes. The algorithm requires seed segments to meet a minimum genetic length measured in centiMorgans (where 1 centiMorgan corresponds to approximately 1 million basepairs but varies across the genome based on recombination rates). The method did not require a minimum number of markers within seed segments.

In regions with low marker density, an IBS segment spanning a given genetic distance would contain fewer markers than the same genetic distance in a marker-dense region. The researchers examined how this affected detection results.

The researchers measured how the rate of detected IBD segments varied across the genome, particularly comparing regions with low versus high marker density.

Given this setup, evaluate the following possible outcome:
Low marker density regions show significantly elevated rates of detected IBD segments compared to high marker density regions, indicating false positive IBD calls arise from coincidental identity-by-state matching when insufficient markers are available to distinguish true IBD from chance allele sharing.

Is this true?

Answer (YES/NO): YES